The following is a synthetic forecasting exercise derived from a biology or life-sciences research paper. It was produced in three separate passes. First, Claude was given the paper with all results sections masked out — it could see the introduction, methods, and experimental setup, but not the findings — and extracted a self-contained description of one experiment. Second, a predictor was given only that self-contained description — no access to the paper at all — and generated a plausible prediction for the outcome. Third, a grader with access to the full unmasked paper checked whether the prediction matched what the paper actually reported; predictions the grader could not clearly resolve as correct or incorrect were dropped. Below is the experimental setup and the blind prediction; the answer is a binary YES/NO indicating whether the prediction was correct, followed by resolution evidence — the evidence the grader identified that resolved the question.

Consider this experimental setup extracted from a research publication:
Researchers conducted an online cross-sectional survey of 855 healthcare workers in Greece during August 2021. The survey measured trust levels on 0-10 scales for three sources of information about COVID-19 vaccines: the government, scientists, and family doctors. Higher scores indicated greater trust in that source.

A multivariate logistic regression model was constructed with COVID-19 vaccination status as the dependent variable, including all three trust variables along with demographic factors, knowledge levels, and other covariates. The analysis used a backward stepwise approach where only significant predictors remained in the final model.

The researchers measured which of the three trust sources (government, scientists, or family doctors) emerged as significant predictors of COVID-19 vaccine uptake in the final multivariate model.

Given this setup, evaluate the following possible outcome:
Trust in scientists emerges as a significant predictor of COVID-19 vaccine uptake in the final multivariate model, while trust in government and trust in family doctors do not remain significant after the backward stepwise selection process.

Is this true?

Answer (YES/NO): NO